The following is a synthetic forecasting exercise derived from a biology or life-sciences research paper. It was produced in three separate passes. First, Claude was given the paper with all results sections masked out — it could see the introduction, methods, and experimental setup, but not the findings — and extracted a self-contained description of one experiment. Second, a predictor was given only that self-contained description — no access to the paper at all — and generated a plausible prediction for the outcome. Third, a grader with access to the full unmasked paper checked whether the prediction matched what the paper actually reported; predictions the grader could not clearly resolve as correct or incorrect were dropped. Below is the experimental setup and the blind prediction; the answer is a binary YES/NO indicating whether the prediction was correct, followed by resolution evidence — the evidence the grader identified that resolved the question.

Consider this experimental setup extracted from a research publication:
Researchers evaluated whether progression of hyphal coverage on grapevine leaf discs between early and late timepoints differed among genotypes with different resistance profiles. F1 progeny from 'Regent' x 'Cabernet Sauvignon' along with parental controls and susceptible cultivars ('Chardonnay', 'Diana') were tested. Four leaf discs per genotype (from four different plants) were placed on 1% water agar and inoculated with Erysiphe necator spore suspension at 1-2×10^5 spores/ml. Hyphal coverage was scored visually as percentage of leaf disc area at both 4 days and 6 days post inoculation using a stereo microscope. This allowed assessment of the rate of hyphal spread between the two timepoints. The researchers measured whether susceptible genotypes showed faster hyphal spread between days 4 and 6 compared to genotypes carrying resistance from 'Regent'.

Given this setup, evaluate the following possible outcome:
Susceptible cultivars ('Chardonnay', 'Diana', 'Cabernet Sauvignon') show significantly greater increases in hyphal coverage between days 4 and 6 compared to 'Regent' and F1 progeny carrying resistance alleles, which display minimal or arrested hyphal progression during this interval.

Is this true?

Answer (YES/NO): YES